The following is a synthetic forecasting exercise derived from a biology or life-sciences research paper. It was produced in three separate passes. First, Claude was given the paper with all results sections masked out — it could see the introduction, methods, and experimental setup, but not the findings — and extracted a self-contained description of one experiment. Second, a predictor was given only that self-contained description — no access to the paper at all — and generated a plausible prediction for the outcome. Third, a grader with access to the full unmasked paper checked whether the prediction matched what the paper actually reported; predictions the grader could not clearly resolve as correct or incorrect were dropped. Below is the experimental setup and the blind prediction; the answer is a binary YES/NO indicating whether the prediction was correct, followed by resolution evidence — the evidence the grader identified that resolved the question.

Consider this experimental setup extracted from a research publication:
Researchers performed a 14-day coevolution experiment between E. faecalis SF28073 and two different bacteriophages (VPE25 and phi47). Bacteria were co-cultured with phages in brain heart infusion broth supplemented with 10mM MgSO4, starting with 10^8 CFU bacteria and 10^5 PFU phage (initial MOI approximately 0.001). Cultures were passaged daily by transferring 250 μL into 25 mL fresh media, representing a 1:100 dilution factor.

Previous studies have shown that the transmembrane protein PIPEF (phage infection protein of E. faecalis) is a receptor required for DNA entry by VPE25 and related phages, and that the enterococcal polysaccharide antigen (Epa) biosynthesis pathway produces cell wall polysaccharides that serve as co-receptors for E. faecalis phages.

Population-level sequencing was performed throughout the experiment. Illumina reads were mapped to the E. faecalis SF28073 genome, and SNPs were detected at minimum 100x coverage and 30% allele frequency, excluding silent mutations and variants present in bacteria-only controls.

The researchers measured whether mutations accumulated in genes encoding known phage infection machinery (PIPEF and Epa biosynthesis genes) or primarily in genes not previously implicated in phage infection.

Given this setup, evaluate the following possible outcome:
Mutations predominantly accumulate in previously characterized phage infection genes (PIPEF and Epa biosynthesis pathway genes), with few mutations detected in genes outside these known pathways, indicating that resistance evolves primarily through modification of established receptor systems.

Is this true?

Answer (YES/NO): NO